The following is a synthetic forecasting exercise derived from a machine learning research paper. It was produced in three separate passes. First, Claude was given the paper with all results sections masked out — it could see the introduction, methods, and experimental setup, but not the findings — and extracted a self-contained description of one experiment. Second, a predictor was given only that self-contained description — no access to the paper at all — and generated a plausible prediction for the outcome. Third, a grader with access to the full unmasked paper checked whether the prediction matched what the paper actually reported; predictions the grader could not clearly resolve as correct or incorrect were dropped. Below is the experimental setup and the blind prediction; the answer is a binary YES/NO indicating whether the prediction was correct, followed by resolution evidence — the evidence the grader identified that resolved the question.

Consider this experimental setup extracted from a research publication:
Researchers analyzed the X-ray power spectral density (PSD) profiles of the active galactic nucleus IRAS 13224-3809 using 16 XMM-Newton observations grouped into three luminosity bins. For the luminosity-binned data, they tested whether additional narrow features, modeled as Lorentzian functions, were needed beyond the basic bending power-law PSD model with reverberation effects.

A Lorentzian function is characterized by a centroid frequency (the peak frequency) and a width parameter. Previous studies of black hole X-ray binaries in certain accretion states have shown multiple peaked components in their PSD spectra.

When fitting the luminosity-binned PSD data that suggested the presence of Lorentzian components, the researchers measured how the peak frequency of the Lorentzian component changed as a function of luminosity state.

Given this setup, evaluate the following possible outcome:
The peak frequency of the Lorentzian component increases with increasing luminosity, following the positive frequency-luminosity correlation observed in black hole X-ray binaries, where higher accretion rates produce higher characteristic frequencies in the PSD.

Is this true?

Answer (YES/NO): NO